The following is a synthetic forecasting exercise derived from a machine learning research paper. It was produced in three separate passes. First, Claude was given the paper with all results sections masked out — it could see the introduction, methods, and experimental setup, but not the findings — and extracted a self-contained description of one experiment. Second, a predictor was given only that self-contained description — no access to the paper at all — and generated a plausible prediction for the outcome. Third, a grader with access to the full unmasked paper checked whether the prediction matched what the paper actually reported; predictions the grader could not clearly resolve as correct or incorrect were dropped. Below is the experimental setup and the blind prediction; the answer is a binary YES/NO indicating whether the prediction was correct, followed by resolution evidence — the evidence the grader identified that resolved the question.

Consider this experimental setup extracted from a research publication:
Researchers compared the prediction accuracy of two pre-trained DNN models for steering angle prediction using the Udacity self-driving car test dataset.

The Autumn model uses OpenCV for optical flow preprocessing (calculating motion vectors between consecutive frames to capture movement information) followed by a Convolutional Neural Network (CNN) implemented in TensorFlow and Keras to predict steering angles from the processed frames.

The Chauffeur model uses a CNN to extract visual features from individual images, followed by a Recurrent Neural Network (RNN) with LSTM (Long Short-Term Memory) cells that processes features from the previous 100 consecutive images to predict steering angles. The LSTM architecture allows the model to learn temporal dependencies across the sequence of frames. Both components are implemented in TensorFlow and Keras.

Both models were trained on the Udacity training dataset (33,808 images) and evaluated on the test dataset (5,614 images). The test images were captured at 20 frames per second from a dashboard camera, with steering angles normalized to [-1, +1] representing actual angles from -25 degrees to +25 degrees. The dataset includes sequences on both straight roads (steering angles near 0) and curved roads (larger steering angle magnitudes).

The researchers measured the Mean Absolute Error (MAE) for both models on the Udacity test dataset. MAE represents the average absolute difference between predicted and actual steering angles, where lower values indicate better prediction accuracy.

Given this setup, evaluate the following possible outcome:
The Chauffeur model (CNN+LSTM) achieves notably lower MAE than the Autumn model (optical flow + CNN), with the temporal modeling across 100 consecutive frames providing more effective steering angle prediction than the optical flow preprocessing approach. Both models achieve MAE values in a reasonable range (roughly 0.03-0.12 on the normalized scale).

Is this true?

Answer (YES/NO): NO